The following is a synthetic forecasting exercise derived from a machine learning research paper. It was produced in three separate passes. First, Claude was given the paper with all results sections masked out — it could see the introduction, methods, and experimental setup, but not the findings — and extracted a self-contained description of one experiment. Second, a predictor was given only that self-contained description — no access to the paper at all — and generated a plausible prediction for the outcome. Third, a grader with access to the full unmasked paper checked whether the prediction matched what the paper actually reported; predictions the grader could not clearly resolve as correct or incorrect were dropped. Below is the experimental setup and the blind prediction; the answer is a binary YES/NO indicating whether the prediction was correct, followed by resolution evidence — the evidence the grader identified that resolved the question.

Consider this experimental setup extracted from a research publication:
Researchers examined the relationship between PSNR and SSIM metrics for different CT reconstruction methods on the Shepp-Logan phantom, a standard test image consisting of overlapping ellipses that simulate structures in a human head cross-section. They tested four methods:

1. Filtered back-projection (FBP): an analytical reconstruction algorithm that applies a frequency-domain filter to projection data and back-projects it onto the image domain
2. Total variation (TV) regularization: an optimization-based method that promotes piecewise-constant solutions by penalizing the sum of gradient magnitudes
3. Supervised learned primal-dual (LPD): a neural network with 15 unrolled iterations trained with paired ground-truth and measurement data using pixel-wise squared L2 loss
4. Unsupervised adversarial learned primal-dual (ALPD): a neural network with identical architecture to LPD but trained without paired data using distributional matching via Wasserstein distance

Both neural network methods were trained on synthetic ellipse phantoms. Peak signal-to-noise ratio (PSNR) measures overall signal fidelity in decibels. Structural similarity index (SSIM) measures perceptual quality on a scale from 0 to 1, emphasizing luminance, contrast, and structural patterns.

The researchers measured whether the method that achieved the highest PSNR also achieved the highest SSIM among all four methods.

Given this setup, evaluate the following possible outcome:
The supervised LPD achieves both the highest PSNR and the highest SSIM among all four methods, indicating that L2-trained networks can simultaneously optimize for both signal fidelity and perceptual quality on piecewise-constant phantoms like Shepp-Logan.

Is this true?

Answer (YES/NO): NO